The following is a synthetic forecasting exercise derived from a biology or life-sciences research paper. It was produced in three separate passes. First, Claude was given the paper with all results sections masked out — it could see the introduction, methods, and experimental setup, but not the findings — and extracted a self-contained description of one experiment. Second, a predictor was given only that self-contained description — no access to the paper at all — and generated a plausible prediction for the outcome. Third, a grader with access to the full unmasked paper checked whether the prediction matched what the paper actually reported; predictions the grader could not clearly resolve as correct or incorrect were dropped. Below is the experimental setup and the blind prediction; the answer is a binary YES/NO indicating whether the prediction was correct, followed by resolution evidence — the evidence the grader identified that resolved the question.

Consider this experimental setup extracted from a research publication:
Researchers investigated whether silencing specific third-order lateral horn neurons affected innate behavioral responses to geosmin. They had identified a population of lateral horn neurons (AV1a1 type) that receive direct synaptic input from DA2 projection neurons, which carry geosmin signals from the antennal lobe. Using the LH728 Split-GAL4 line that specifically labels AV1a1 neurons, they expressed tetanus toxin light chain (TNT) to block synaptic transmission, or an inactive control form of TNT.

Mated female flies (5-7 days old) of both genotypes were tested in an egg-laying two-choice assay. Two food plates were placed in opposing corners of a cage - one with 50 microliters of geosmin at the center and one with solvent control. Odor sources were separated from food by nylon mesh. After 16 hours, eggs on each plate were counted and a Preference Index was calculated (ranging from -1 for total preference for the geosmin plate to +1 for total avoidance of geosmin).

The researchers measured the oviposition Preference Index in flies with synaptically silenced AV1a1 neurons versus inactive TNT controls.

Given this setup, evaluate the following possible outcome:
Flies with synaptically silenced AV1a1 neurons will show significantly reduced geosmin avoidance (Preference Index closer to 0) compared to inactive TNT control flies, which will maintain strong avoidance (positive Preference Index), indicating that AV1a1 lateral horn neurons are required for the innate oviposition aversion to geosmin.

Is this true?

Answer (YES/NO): YES